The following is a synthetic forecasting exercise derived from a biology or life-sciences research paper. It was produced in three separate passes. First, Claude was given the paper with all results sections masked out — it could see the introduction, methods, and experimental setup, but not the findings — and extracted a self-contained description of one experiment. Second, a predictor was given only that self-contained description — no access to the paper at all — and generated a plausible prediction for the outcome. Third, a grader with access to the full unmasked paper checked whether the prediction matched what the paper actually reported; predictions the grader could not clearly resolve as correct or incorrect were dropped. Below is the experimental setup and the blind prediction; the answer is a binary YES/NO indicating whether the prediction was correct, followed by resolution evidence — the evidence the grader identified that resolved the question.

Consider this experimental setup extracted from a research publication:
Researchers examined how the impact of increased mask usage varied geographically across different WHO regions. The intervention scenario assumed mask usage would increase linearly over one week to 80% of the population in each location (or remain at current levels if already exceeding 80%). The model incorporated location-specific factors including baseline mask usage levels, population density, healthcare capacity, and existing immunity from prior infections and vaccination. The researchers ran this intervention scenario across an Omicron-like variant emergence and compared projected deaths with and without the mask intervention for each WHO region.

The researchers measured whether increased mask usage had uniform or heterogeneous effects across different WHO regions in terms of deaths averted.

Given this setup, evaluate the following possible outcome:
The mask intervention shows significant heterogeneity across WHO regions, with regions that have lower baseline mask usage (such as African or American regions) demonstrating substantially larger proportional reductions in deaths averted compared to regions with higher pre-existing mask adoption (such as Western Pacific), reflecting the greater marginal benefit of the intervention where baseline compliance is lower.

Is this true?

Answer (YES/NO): NO